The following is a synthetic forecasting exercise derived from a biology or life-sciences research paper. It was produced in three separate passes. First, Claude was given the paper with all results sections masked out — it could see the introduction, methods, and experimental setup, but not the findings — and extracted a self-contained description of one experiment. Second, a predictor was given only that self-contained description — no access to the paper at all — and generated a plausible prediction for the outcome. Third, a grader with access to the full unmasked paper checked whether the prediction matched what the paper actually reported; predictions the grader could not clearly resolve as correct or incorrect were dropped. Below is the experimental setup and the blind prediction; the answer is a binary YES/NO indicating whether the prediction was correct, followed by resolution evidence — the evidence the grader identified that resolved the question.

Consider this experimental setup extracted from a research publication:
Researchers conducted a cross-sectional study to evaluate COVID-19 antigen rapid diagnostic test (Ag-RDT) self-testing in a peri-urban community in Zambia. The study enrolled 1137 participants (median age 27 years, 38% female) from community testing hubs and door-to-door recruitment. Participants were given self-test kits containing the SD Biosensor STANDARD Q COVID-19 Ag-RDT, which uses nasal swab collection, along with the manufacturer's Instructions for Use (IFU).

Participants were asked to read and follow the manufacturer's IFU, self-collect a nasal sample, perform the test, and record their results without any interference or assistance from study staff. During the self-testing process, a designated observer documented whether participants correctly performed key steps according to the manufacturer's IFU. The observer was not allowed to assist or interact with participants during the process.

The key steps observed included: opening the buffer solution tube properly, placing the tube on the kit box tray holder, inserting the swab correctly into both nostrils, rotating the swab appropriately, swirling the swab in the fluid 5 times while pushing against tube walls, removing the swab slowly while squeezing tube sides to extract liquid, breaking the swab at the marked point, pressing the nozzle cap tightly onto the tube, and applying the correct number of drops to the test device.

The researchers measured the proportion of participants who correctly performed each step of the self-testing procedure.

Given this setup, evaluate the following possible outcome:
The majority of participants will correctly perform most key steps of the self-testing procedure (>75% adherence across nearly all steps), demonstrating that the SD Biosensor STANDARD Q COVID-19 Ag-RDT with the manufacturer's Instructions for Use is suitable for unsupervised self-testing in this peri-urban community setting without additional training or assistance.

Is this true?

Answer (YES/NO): NO